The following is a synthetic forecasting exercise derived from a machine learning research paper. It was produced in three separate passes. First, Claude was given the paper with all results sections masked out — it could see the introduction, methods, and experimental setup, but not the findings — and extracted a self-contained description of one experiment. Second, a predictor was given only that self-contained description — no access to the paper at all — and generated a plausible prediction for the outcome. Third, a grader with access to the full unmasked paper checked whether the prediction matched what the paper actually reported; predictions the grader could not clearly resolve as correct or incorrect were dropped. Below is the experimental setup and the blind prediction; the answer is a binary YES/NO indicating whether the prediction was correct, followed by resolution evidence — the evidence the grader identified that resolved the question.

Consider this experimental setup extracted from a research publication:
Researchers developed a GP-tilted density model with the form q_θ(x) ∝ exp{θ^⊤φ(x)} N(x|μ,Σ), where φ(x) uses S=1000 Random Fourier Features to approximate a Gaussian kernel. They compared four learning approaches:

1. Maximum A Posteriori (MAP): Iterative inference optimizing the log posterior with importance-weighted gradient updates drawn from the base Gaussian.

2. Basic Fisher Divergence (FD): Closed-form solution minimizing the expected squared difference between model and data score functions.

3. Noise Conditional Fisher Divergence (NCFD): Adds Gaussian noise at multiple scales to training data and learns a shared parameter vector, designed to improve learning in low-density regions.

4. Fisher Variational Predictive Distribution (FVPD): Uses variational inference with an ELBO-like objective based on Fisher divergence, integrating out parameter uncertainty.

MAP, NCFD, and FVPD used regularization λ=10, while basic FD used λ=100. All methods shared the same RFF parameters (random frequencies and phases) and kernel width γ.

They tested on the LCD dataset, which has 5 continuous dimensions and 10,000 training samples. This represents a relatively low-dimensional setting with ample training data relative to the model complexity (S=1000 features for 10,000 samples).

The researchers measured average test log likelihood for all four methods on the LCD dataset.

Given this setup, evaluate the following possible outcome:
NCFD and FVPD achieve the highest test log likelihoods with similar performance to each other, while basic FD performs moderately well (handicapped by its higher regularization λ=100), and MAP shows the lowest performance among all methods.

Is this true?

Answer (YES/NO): NO